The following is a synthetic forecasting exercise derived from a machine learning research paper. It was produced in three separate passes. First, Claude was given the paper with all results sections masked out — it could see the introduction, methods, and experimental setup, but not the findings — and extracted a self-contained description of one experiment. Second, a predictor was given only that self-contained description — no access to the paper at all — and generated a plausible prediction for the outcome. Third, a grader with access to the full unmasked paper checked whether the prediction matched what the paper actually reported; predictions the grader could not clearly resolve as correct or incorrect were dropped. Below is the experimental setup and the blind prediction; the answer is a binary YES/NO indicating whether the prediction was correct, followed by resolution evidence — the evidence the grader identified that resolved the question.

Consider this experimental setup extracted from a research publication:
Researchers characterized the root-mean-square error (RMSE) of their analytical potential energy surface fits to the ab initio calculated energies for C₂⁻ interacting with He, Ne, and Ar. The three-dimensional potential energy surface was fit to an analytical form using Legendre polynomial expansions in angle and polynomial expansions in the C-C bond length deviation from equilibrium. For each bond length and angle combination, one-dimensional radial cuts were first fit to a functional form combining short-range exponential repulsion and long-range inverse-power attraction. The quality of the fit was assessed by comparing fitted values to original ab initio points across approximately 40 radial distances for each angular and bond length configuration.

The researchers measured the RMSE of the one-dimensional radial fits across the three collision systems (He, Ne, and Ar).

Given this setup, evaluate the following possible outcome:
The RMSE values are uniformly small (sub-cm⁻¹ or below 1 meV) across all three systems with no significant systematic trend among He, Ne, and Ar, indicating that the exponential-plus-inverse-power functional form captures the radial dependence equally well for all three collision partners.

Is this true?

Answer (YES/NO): NO